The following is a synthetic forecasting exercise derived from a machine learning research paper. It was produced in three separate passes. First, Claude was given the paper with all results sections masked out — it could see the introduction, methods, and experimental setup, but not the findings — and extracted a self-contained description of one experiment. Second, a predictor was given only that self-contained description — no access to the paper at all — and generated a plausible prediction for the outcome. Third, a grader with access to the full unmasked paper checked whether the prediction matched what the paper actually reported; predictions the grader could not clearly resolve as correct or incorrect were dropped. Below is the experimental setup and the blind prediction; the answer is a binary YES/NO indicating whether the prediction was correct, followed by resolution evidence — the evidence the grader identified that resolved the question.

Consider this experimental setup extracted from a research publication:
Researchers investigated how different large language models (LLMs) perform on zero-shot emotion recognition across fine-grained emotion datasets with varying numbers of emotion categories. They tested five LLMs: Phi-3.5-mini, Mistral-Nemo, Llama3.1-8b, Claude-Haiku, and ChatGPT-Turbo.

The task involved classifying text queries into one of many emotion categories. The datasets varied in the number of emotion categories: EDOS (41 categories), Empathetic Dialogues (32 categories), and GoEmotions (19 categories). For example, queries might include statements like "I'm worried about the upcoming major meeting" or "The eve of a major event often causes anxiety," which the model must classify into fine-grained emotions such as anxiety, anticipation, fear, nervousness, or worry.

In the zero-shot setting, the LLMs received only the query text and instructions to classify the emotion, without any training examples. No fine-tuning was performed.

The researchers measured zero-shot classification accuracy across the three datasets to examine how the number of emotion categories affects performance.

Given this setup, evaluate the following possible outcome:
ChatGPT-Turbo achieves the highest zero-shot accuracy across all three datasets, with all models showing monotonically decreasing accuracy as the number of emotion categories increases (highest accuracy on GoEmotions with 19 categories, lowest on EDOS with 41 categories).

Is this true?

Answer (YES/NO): NO